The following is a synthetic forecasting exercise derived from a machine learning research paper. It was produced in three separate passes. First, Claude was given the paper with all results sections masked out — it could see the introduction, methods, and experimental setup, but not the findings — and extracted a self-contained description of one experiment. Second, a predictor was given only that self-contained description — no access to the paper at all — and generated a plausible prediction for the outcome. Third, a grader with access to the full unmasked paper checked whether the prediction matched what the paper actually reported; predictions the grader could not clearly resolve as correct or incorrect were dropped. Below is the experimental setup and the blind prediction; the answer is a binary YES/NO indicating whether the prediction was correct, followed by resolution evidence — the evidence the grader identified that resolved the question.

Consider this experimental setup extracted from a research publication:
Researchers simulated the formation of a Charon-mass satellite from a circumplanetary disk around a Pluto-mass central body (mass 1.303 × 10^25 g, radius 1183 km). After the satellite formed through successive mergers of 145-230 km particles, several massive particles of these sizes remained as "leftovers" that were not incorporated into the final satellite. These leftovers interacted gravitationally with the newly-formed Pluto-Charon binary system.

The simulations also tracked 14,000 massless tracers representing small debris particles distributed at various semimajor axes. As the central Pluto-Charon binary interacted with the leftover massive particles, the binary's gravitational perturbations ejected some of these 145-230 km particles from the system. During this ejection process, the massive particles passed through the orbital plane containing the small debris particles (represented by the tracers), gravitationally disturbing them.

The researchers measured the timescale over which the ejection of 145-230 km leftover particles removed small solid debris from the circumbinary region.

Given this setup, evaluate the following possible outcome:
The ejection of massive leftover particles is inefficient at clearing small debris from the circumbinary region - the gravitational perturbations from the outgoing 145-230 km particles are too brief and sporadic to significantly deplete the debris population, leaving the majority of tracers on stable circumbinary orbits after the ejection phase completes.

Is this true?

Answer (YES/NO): NO